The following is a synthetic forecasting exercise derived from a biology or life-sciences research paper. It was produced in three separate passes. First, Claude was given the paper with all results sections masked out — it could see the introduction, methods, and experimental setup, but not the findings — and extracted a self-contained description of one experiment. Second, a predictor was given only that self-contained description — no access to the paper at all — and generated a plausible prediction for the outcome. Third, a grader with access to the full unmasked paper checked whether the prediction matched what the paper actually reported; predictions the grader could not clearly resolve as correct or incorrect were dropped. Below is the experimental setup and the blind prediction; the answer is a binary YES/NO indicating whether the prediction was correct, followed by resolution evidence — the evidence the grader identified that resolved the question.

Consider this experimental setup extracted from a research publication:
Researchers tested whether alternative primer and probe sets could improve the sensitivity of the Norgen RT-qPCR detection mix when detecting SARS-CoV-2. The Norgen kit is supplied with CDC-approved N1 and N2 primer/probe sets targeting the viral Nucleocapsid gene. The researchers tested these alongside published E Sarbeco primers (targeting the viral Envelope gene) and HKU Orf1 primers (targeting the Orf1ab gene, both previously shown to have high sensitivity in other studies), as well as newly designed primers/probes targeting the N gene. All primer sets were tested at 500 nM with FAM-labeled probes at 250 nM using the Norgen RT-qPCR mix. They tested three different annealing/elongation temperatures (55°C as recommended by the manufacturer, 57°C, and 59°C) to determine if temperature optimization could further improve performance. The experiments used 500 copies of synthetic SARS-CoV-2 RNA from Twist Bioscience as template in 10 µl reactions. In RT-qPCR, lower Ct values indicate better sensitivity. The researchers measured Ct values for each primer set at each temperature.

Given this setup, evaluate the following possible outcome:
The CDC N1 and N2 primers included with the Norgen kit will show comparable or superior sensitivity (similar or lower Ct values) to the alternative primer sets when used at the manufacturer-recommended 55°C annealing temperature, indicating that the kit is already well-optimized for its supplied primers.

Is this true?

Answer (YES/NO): NO